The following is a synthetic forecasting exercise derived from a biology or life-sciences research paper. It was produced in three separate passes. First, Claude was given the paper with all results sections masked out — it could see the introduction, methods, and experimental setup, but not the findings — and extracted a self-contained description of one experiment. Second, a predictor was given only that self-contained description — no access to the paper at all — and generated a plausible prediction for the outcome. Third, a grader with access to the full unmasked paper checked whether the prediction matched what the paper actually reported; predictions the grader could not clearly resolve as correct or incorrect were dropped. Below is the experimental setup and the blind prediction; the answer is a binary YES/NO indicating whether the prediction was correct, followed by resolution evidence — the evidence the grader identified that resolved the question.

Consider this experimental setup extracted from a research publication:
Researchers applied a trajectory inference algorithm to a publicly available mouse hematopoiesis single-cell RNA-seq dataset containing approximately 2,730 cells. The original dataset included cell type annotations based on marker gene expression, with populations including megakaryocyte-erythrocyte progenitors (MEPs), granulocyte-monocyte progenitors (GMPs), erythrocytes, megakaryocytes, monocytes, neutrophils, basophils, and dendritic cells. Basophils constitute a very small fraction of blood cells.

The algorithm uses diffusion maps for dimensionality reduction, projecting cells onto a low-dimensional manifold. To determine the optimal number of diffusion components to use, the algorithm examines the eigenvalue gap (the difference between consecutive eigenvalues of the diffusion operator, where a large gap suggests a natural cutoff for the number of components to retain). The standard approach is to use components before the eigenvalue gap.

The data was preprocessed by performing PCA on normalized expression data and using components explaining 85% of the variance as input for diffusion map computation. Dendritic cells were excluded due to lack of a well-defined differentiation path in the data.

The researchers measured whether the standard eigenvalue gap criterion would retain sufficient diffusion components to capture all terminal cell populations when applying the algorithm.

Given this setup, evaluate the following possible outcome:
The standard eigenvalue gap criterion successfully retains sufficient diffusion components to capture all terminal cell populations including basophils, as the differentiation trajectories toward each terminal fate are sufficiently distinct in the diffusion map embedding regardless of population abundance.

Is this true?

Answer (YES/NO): NO